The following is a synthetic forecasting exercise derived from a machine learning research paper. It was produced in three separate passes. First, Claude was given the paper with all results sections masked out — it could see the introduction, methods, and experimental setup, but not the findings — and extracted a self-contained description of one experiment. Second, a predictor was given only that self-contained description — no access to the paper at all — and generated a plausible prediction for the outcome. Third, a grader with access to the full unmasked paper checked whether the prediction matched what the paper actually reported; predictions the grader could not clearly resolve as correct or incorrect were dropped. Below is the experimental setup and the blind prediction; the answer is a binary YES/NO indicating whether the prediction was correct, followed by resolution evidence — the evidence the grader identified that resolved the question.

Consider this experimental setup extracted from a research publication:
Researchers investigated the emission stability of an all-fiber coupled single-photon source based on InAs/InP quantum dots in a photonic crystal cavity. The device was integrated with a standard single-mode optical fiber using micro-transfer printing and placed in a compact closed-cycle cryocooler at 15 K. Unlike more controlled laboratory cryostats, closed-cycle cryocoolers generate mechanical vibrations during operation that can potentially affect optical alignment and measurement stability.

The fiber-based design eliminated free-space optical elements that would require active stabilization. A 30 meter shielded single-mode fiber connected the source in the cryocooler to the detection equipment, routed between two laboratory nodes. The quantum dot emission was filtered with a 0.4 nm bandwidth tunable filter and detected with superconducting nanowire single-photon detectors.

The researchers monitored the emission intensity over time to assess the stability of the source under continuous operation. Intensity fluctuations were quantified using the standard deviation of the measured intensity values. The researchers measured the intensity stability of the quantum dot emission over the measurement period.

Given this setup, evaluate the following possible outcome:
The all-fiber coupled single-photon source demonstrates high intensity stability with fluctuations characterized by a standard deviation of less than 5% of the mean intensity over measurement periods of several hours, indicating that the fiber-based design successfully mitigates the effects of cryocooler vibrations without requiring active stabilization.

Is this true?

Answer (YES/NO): NO